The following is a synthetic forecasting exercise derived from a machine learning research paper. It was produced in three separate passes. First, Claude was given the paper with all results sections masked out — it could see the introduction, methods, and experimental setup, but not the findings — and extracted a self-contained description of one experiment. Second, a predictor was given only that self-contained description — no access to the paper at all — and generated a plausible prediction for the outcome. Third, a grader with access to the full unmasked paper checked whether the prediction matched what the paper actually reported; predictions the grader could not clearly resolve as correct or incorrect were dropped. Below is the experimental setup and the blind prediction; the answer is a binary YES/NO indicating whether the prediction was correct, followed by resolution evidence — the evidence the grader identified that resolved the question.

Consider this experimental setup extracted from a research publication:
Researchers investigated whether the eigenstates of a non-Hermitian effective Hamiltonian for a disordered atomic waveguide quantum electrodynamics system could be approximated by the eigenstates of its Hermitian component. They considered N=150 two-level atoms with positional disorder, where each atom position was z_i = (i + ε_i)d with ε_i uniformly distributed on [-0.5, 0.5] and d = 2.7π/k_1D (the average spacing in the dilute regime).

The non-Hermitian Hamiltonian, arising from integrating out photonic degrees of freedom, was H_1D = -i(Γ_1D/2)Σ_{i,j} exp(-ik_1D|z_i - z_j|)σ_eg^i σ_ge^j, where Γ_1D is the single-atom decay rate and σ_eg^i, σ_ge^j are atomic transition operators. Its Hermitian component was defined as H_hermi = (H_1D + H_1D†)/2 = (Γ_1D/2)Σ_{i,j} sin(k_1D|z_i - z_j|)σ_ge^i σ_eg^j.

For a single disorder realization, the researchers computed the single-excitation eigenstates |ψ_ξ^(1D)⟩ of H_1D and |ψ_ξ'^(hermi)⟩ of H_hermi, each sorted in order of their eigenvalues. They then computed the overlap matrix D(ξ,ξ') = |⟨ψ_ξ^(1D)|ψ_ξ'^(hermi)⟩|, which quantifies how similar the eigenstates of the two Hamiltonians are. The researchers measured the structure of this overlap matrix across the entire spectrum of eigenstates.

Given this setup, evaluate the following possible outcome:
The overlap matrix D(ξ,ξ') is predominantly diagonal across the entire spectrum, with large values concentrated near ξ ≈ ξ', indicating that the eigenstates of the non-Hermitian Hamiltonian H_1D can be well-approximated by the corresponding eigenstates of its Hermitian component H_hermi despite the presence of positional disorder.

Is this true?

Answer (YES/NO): YES